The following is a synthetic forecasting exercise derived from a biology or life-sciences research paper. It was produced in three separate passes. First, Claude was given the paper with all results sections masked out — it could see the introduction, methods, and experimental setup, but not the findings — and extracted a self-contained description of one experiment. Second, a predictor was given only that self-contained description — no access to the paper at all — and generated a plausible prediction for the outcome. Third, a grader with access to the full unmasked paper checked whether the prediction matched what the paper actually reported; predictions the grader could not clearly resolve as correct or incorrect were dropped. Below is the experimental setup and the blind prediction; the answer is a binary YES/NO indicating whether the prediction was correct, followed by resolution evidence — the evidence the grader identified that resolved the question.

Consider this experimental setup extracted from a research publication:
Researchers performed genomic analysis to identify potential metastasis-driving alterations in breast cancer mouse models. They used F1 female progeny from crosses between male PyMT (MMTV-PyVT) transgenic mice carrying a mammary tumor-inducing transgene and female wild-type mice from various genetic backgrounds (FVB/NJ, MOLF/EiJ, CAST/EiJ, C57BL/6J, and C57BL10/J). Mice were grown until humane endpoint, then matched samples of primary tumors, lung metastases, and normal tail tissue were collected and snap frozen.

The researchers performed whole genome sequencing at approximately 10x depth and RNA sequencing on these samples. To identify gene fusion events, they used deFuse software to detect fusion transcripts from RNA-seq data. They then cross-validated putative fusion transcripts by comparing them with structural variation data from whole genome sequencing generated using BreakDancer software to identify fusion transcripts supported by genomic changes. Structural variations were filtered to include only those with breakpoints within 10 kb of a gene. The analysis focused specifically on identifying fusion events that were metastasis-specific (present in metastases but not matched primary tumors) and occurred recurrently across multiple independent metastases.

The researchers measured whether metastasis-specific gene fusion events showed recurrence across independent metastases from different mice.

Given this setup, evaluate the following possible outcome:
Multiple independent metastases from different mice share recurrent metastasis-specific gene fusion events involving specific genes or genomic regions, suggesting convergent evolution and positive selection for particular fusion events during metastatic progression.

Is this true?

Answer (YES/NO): NO